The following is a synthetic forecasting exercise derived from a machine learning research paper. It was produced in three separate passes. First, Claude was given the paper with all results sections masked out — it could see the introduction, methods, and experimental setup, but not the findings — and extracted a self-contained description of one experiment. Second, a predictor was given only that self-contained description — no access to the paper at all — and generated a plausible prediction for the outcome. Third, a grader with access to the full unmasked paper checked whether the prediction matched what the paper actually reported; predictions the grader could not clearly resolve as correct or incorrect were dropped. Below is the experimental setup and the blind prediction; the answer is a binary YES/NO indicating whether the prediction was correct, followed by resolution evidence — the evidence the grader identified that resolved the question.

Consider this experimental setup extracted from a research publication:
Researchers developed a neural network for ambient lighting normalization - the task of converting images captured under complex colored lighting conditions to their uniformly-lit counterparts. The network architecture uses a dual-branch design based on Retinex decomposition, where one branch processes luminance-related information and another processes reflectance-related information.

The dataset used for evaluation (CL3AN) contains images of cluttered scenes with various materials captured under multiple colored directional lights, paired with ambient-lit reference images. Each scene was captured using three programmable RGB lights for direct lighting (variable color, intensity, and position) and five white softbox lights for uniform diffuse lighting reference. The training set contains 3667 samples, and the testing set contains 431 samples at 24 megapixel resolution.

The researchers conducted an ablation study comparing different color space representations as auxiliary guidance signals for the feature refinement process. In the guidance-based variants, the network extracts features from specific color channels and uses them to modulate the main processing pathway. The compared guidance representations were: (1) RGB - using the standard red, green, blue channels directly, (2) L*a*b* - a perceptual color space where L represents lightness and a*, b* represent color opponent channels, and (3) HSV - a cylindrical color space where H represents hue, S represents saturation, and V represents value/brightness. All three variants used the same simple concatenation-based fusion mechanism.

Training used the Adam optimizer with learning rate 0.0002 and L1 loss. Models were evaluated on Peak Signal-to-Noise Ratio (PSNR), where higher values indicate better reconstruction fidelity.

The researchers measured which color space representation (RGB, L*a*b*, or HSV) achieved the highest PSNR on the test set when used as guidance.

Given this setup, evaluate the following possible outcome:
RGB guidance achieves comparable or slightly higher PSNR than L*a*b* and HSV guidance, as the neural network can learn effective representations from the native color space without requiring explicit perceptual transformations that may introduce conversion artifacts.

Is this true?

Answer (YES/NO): NO